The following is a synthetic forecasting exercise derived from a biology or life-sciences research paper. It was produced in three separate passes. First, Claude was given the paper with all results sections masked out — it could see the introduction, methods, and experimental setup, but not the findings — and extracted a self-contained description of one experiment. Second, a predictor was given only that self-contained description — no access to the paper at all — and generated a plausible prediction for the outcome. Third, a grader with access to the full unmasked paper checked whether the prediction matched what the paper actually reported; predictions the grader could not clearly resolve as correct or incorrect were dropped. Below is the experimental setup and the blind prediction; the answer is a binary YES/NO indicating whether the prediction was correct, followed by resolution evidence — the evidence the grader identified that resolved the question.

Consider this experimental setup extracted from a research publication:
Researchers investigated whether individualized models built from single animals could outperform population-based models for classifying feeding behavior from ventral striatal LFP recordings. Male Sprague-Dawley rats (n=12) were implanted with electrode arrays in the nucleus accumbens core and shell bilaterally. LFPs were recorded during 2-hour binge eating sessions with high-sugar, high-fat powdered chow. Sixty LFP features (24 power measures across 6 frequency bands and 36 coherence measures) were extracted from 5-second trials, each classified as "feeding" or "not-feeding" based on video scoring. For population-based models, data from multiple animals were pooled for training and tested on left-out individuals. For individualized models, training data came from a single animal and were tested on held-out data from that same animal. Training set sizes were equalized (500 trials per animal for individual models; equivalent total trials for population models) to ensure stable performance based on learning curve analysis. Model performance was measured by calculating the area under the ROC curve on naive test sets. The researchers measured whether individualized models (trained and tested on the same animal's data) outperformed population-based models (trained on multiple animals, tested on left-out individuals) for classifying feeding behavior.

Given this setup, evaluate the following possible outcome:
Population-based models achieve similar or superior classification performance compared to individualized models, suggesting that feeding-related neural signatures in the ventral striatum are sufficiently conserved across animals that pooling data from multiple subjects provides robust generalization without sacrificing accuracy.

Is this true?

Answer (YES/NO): NO